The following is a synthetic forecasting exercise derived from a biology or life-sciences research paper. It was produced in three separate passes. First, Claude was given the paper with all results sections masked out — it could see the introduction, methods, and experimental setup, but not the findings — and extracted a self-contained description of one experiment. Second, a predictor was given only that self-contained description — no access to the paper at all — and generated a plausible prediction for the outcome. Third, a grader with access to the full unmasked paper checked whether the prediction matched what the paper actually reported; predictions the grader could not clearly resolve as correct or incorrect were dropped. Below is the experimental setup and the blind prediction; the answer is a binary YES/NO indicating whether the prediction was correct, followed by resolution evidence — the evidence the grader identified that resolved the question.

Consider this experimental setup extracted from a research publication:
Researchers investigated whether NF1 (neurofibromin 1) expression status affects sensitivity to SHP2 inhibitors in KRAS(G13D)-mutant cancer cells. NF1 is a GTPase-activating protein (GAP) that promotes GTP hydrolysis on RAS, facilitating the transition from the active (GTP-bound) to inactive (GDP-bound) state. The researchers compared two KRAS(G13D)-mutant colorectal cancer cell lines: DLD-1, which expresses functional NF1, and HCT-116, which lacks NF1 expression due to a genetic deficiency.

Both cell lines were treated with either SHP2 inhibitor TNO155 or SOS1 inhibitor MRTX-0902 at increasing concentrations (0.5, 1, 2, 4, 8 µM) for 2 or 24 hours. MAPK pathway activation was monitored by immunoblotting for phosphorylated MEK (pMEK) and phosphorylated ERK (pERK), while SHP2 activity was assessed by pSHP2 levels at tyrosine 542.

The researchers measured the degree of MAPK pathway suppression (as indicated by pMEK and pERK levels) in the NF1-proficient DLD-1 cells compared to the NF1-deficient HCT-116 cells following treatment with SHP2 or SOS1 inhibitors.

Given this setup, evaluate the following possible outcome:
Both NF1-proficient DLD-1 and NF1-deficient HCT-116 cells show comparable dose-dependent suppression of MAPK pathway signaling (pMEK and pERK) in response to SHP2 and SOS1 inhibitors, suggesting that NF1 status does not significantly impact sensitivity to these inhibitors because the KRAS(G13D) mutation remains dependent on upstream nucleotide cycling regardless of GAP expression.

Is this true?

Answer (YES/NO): NO